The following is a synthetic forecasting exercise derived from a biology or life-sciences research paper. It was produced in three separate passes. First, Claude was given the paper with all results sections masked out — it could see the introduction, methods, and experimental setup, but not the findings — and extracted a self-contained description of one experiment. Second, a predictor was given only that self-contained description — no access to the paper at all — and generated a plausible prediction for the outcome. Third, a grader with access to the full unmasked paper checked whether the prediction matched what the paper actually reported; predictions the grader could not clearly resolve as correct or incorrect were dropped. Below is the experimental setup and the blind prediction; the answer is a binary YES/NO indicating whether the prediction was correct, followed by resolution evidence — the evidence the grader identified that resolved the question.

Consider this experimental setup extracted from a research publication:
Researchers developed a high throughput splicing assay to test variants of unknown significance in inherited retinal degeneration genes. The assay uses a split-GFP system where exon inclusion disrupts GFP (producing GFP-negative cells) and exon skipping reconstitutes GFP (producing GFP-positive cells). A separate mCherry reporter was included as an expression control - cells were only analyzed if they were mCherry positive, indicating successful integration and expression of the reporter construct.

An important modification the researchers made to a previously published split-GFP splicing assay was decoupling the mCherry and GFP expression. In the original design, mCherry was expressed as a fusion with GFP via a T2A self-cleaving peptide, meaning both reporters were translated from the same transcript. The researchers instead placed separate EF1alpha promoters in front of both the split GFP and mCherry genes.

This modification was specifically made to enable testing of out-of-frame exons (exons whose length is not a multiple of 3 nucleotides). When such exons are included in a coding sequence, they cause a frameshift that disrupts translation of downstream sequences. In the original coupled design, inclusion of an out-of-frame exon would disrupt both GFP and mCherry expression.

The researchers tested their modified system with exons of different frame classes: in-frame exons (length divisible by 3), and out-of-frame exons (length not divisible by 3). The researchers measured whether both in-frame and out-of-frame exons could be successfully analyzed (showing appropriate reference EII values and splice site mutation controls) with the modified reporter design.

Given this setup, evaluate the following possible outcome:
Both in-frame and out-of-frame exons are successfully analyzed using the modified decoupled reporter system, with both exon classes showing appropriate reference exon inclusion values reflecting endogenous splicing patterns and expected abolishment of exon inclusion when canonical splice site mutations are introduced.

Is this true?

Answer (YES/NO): YES